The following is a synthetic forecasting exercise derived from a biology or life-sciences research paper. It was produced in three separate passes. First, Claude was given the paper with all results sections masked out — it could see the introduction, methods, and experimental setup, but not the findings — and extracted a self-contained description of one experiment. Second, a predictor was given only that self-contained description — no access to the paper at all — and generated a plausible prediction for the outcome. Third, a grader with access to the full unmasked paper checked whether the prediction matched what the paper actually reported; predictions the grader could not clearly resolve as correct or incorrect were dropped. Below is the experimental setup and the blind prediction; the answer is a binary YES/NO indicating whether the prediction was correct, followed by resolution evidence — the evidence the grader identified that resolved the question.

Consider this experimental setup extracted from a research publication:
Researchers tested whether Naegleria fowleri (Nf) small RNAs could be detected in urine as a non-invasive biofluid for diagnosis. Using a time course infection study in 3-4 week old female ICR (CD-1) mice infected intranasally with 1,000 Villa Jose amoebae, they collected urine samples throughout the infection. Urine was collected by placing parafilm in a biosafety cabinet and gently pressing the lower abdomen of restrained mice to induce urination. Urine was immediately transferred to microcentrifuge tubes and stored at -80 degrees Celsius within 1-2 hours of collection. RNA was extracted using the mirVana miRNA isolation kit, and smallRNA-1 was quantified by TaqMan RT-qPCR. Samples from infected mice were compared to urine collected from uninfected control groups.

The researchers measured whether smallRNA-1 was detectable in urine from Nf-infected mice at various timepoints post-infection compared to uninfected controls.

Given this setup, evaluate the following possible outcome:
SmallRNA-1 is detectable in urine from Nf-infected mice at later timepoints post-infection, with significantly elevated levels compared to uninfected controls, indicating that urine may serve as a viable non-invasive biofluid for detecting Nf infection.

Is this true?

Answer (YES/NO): NO